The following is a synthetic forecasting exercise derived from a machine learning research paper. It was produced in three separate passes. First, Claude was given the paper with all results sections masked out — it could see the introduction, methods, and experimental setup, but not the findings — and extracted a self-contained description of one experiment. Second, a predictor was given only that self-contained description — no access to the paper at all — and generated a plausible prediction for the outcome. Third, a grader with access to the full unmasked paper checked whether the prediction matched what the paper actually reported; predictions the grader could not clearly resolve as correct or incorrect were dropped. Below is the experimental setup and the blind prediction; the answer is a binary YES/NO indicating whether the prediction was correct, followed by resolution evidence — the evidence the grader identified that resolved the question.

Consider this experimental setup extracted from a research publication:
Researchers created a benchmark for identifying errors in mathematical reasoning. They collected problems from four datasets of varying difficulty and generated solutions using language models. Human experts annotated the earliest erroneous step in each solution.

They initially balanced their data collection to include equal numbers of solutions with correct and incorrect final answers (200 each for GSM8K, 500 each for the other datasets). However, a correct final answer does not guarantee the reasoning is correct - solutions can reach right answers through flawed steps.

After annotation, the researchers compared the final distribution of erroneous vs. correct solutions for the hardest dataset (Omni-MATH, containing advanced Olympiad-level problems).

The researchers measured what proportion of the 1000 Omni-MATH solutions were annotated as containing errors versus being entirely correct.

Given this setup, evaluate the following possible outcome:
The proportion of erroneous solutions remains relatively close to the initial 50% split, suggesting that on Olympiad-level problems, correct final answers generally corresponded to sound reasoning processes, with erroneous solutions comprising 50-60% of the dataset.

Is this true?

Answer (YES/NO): NO